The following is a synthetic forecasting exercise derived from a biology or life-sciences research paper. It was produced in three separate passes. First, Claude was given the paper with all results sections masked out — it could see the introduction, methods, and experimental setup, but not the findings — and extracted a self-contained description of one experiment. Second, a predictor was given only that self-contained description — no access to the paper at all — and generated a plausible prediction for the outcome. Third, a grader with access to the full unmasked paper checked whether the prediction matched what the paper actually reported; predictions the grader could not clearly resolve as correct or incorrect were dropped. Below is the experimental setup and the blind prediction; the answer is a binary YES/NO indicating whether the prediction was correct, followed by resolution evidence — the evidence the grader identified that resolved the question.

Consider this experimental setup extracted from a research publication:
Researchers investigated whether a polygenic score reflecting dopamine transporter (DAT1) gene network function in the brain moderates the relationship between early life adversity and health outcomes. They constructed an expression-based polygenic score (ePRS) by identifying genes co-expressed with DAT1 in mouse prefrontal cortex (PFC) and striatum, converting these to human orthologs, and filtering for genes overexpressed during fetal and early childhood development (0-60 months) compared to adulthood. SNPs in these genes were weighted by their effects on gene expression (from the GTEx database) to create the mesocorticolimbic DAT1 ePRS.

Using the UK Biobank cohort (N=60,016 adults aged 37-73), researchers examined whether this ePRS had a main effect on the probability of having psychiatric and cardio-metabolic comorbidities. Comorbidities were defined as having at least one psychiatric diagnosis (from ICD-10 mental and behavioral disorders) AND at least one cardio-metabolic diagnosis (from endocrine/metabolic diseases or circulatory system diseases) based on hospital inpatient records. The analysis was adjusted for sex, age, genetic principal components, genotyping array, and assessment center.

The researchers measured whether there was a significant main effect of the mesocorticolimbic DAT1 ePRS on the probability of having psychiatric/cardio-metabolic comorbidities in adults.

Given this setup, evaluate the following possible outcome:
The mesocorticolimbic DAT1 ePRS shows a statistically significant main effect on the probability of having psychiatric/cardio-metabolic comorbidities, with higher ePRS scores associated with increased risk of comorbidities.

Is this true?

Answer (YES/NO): NO